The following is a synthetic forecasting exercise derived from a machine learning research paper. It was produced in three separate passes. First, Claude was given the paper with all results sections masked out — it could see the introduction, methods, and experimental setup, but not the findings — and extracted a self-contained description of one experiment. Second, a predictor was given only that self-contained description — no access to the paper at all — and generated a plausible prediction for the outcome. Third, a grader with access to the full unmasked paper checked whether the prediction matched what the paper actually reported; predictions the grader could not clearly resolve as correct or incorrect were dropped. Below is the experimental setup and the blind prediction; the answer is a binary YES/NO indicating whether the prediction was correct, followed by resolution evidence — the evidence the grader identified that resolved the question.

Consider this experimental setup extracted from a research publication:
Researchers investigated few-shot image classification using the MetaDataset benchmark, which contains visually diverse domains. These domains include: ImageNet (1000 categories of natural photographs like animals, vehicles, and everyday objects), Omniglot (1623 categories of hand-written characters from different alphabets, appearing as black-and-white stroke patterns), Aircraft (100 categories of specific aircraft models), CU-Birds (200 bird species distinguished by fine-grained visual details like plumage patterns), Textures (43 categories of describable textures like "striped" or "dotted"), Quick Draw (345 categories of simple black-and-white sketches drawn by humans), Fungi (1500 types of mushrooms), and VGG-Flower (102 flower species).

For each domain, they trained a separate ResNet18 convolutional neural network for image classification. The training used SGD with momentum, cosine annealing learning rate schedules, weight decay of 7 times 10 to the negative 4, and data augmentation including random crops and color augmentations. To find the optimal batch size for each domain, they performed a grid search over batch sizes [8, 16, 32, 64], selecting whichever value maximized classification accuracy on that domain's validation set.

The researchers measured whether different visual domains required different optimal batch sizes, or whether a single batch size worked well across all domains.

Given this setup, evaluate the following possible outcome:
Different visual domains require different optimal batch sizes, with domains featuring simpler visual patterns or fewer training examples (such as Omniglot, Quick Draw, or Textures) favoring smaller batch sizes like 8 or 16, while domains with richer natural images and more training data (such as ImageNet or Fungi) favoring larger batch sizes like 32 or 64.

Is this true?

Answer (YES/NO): NO